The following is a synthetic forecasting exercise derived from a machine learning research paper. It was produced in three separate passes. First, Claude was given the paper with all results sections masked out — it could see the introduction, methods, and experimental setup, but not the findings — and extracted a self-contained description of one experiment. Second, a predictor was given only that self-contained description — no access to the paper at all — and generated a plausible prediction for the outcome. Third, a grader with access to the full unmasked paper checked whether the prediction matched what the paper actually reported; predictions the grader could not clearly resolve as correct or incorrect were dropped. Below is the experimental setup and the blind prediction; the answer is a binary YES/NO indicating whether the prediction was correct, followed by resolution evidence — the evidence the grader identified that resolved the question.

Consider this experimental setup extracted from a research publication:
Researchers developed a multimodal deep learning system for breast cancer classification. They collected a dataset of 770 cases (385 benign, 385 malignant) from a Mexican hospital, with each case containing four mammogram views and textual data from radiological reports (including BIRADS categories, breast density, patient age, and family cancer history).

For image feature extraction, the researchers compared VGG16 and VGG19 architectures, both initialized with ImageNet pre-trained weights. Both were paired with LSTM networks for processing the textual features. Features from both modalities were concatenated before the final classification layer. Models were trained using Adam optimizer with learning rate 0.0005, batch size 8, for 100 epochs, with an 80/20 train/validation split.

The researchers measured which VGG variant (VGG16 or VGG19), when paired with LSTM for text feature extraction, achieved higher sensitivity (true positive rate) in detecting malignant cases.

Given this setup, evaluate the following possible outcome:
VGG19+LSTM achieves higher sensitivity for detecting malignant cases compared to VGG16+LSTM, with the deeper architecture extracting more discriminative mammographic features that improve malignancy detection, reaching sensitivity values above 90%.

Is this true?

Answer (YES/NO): NO